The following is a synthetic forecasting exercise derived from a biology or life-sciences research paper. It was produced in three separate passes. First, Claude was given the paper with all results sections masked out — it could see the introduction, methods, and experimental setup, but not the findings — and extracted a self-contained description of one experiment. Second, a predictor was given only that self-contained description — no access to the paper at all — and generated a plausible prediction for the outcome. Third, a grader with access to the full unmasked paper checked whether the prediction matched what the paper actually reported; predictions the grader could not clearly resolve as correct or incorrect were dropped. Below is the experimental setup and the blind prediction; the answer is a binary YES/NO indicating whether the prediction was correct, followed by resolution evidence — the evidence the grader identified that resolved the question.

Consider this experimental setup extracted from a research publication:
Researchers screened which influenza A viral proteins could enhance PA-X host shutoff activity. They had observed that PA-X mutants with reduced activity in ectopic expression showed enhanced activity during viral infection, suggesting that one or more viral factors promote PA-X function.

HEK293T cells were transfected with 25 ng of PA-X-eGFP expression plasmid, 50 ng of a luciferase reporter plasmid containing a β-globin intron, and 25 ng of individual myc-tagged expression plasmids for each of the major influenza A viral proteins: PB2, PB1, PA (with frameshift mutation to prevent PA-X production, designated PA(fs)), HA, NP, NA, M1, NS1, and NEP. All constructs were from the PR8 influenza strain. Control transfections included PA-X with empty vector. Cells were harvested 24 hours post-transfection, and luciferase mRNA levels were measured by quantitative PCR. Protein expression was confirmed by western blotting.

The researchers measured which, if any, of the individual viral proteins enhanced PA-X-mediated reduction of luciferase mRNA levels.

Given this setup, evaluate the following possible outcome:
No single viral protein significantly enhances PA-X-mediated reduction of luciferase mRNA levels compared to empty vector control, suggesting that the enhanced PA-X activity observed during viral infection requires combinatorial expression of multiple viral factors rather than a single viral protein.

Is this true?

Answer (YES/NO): NO